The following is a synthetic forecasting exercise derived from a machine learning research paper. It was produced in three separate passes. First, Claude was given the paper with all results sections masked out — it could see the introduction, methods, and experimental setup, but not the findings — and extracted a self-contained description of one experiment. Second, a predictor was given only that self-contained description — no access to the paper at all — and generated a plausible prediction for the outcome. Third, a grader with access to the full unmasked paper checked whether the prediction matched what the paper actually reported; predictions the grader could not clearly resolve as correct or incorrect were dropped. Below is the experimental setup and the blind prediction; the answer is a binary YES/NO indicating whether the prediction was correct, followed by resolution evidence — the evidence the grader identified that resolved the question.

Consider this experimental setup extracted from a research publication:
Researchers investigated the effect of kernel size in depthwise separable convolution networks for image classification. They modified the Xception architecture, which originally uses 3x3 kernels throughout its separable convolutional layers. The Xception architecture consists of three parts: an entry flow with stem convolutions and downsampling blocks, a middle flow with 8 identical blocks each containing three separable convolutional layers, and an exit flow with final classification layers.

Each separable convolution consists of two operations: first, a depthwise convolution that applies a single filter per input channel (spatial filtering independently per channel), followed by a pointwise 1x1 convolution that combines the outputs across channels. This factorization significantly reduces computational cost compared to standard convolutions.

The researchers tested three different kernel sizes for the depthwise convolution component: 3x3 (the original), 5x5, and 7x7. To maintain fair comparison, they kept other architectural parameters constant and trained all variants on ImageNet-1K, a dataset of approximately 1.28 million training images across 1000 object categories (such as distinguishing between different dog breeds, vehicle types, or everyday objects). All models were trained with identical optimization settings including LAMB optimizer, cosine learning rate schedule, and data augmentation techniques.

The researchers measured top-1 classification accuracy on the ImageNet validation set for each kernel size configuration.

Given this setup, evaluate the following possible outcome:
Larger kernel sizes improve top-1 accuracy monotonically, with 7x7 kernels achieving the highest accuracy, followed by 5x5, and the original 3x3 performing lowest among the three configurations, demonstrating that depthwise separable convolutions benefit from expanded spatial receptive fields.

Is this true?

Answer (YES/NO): NO